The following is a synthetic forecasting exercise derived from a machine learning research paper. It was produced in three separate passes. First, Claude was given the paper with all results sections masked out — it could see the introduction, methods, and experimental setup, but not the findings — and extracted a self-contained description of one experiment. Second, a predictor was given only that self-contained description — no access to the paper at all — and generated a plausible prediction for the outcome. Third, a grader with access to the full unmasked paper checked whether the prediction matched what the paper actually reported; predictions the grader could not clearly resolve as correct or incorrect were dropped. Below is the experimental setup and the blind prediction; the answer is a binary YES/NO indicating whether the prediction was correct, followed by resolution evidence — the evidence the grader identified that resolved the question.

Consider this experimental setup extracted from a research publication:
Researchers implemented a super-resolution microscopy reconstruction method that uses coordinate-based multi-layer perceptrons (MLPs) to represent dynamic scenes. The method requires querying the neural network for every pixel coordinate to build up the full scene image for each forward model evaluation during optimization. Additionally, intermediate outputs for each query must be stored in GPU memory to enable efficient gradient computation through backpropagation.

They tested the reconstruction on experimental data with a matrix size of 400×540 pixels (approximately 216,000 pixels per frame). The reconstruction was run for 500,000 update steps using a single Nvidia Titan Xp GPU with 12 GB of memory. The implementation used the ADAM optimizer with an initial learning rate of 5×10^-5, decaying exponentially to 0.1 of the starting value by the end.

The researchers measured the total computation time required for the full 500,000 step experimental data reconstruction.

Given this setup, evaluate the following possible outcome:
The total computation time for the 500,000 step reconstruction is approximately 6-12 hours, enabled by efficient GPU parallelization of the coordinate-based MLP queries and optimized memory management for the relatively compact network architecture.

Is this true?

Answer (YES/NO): NO